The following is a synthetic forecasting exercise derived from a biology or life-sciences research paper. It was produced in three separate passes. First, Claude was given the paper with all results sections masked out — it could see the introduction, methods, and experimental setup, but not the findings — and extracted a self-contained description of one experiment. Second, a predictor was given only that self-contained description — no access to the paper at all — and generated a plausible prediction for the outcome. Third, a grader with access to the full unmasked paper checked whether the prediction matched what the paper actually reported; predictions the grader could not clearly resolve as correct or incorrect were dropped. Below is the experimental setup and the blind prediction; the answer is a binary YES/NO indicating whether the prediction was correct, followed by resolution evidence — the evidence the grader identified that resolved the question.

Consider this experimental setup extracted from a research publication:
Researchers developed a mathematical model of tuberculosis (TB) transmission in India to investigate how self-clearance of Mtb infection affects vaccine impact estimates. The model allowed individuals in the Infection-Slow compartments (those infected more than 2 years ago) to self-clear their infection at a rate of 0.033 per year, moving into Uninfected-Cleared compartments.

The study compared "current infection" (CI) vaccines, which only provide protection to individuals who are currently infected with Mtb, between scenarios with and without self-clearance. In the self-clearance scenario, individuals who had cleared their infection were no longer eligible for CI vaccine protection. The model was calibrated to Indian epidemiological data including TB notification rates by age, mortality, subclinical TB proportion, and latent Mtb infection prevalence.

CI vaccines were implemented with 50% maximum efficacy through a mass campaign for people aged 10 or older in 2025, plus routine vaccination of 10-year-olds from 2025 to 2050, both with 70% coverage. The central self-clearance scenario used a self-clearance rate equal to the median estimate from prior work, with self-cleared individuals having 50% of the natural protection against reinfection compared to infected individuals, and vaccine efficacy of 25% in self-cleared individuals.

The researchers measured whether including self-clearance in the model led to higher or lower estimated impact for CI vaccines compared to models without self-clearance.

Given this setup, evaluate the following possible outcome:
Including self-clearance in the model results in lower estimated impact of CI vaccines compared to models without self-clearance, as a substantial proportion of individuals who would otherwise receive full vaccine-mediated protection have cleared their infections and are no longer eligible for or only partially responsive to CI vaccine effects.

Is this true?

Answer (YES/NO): NO